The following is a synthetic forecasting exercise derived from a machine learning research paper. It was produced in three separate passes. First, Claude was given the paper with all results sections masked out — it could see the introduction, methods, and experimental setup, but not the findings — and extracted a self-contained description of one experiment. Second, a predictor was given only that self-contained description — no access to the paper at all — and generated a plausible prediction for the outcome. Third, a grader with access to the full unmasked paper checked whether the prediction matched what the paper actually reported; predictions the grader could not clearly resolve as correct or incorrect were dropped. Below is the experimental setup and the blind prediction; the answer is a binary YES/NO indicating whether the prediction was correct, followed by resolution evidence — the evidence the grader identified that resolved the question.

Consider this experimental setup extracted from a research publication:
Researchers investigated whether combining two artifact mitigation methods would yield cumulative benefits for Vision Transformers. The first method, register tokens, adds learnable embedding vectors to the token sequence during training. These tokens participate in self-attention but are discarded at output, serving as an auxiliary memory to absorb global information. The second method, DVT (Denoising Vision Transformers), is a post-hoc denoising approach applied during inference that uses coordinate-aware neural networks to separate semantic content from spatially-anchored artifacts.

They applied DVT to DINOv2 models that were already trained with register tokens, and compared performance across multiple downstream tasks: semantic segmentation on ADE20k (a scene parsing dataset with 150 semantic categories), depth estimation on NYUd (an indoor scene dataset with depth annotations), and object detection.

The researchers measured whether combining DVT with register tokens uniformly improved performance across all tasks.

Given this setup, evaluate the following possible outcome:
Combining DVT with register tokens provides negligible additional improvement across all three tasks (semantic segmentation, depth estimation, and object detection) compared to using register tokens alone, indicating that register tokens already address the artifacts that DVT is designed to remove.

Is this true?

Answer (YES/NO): NO